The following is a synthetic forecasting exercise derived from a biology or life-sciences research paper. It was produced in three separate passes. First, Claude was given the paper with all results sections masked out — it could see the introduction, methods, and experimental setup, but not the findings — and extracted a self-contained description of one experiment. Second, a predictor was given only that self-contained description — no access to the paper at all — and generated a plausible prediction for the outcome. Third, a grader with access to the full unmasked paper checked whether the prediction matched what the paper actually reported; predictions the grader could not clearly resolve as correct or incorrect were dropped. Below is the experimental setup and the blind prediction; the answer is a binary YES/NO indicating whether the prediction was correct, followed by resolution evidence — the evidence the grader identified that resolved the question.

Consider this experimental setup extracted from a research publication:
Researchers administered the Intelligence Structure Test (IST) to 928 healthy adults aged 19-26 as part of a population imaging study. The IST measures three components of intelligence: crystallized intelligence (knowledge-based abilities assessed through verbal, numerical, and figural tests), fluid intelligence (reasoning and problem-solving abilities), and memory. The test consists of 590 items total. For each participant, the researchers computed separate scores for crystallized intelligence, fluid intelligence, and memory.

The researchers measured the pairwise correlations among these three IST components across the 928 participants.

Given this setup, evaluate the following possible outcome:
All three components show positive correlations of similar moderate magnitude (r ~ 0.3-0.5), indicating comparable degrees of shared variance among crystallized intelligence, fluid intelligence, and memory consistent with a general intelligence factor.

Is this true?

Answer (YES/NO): NO